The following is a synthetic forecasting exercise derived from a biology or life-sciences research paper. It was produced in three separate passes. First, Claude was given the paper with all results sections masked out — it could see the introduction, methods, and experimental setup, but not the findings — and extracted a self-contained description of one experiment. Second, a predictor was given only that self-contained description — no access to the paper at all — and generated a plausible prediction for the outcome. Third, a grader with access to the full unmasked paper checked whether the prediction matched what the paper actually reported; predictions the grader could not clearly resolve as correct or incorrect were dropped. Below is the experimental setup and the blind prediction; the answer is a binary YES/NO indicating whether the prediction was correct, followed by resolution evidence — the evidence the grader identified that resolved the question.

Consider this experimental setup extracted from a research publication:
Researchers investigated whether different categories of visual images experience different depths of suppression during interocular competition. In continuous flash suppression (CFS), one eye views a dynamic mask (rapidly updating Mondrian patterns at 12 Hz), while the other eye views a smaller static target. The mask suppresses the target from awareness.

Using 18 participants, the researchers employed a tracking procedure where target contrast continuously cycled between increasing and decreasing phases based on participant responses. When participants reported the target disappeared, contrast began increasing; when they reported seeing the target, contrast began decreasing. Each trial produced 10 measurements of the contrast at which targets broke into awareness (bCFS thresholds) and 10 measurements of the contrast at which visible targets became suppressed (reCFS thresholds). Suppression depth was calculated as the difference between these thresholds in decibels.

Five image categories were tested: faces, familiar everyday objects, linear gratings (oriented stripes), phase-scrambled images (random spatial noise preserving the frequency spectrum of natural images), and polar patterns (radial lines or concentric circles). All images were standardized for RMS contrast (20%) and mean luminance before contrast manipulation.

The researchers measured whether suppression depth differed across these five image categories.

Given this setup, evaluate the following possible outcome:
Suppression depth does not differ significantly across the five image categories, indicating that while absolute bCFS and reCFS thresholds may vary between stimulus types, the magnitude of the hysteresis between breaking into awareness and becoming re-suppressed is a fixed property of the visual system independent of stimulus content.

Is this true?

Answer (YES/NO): YES